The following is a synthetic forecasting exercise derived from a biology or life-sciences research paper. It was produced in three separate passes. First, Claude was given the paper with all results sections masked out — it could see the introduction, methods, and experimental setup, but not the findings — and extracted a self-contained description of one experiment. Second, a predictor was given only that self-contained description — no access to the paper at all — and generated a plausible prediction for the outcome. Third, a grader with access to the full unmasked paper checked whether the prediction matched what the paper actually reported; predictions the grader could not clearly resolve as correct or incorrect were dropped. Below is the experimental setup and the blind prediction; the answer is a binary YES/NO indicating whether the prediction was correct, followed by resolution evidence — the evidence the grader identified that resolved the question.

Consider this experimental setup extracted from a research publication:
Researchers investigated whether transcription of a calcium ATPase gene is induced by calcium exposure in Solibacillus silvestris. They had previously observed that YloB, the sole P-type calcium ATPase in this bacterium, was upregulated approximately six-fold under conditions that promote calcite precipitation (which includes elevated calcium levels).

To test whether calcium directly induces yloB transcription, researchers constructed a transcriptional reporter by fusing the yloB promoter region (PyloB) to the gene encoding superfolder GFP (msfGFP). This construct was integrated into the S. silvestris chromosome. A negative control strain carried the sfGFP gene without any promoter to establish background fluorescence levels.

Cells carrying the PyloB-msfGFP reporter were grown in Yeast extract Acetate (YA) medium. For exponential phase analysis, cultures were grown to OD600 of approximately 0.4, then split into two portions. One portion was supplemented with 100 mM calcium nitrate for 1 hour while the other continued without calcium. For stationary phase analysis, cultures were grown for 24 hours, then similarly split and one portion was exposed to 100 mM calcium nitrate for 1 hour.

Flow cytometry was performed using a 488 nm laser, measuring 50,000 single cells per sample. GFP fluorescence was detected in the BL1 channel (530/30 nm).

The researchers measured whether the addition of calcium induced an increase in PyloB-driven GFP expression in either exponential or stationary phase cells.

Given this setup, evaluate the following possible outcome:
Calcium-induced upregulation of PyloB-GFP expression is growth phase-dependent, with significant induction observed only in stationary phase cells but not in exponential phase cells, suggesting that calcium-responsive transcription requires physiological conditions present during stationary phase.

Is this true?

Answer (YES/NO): NO